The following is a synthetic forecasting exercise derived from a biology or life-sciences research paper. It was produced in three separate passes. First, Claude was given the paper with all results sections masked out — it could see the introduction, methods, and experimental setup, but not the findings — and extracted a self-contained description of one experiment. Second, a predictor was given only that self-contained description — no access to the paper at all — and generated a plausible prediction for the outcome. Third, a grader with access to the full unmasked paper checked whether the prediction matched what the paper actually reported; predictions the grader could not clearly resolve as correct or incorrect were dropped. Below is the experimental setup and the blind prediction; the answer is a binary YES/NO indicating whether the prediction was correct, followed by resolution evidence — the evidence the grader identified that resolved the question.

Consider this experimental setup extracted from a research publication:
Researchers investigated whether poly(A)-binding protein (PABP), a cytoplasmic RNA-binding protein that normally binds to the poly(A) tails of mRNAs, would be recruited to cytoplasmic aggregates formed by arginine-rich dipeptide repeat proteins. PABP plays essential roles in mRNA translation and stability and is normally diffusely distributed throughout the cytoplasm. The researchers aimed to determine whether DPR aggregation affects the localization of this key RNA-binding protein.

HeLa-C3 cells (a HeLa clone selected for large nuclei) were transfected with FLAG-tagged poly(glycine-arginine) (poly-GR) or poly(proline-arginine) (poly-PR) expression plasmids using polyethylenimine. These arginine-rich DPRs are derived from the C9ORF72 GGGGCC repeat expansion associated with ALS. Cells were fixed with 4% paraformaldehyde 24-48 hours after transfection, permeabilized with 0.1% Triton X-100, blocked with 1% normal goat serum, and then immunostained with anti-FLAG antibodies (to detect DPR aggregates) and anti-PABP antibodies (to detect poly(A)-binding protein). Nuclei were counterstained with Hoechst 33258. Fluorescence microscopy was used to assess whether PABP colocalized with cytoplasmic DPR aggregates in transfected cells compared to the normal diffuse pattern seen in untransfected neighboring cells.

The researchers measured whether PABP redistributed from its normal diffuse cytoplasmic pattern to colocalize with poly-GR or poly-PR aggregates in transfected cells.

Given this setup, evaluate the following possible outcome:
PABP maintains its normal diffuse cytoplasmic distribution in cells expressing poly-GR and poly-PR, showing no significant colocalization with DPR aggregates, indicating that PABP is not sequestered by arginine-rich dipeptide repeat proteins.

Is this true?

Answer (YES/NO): NO